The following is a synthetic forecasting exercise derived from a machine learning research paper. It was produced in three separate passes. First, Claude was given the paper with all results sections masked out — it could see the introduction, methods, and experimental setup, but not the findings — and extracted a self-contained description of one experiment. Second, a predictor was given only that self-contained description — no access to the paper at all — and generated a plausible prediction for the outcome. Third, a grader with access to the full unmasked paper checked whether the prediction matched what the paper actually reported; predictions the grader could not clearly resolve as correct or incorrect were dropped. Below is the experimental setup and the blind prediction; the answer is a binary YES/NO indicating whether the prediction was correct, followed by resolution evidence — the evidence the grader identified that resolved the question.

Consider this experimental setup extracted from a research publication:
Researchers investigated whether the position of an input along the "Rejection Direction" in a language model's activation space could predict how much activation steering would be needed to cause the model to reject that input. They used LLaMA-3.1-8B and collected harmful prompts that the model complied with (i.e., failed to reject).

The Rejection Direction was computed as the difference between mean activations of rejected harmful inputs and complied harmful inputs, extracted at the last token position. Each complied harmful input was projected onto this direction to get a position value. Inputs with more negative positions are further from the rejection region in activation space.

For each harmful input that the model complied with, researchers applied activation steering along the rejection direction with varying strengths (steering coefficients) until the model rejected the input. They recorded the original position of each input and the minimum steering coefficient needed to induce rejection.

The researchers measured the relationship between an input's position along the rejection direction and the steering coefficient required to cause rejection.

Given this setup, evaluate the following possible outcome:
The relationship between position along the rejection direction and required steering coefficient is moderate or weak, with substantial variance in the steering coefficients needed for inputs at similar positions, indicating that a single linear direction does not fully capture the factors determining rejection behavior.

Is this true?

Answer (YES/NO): NO